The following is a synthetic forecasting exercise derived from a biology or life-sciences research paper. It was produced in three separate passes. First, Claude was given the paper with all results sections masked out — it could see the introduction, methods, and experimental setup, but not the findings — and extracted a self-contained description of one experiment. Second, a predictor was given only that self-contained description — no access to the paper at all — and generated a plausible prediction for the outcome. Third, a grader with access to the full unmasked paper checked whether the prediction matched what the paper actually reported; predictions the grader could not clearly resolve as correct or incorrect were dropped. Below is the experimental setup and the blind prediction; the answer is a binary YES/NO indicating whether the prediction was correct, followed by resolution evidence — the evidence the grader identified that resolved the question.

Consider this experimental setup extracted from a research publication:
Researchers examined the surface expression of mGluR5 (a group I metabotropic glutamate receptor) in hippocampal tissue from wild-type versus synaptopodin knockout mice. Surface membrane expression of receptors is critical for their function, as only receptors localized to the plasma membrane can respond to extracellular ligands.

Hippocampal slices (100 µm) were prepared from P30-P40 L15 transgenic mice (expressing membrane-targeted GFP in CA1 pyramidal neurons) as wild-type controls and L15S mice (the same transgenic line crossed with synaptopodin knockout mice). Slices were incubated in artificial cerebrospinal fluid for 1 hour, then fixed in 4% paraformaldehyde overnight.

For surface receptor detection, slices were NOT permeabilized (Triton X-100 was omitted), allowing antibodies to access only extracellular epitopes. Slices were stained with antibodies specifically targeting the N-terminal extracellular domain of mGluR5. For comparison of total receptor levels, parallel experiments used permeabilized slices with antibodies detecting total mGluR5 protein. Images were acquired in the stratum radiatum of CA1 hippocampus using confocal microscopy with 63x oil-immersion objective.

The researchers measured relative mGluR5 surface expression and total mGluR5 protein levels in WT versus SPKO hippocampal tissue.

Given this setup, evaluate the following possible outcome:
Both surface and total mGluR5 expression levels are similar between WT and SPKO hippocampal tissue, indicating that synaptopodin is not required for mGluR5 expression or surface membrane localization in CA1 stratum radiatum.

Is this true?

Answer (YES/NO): NO